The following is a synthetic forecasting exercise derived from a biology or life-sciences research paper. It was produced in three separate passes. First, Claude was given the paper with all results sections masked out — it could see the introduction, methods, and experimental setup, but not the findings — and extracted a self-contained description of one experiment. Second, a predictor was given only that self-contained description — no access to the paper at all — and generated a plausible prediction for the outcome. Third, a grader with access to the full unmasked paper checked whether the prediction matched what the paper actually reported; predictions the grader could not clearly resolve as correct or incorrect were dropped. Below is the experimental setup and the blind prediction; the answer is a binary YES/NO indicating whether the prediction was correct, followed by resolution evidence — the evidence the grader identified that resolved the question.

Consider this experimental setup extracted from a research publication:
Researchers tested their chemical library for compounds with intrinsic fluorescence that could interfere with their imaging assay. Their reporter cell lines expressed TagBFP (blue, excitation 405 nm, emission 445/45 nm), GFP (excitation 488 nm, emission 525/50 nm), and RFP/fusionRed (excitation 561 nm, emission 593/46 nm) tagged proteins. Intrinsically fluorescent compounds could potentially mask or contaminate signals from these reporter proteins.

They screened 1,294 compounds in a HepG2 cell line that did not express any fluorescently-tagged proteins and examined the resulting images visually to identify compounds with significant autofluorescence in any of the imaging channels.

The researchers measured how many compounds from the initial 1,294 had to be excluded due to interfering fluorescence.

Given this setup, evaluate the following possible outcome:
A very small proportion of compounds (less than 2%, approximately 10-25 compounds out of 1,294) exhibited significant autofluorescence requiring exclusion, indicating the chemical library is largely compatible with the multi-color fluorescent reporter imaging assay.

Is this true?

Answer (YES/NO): NO